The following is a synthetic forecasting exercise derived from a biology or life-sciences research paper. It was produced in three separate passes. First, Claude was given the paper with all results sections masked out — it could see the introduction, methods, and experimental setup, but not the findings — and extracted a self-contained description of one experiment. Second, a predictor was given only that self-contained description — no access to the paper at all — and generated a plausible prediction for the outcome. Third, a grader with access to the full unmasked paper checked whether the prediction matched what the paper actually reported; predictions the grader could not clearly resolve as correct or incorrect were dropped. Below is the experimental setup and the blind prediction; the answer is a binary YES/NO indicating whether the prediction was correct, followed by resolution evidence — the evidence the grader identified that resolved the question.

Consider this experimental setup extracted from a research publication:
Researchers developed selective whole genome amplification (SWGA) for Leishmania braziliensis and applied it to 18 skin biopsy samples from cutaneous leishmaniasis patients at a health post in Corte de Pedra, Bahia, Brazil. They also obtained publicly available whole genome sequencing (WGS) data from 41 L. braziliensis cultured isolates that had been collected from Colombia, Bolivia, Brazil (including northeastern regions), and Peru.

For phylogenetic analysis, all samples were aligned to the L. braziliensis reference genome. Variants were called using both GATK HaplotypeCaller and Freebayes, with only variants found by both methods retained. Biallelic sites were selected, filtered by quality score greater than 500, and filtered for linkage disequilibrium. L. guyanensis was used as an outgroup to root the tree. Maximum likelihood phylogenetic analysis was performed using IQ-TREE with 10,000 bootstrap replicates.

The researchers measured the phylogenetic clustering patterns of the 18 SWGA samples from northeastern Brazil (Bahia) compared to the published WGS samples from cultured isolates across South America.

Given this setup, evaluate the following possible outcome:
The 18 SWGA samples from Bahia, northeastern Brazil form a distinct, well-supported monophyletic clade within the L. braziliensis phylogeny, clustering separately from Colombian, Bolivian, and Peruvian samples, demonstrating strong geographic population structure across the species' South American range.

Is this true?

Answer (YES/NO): NO